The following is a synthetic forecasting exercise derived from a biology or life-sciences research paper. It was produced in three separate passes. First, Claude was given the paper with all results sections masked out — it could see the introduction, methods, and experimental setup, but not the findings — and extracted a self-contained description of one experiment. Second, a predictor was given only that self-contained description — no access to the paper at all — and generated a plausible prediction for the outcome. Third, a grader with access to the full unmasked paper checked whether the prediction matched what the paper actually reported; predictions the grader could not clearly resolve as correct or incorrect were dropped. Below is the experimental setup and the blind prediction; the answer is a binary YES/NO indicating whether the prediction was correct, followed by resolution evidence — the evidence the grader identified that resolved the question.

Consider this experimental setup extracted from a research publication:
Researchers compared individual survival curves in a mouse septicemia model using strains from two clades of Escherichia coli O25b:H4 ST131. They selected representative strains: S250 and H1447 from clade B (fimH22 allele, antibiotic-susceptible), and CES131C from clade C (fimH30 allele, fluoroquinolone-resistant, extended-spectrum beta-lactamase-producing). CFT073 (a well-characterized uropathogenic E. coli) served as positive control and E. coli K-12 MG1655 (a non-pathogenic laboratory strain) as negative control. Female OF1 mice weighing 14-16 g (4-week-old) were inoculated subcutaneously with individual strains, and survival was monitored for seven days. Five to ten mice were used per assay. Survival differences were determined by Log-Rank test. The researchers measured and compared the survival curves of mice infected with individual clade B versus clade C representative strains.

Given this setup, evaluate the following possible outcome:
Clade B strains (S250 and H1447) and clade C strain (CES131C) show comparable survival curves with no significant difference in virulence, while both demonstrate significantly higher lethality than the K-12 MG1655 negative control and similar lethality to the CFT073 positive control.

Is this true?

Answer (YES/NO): NO